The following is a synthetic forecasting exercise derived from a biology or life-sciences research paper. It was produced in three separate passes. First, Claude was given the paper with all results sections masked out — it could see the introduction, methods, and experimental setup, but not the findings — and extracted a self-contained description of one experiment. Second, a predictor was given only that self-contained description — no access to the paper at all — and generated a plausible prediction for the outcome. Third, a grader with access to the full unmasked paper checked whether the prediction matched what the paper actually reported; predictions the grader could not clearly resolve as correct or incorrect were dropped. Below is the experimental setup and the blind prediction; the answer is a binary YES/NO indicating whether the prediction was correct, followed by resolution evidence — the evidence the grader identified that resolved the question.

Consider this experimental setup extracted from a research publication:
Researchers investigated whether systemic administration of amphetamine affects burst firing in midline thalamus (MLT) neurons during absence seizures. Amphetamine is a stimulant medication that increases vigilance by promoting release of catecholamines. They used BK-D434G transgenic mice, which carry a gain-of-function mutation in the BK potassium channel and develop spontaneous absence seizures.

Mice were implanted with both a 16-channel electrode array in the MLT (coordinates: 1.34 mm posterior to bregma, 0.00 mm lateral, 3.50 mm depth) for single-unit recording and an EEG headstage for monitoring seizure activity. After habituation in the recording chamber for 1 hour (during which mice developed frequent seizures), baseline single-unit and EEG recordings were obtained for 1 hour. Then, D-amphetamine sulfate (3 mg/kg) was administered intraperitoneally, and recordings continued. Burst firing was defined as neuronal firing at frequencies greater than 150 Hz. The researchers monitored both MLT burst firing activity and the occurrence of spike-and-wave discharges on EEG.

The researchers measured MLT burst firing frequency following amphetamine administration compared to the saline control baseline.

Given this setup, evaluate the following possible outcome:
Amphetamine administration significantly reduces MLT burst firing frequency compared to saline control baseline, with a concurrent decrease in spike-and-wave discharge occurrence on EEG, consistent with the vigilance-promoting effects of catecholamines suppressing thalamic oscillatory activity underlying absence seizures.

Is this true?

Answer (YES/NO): YES